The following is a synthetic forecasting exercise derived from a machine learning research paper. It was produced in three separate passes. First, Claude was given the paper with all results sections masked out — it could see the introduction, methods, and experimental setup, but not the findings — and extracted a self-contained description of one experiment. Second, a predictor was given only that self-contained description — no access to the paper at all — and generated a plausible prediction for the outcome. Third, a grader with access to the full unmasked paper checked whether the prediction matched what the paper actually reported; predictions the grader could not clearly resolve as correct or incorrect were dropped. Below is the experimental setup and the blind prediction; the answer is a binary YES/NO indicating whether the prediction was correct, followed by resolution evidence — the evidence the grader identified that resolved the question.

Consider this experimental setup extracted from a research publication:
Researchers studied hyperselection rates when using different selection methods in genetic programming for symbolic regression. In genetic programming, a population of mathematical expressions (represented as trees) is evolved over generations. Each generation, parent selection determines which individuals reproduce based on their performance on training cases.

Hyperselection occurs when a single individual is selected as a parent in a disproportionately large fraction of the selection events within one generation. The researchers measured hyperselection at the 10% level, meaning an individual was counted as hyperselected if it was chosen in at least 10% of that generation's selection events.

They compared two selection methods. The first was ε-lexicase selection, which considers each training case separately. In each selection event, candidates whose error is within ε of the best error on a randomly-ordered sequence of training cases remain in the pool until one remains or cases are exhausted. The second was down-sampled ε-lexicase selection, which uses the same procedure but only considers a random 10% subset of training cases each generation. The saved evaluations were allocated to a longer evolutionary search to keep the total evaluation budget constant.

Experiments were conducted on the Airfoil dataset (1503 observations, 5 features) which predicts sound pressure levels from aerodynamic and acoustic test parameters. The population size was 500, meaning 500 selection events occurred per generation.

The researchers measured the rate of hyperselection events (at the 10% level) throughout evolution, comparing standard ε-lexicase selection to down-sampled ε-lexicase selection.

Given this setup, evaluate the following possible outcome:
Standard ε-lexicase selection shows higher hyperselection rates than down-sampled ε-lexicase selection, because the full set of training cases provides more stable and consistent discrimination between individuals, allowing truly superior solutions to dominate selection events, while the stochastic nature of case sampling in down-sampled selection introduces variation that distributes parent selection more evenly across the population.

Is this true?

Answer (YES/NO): NO